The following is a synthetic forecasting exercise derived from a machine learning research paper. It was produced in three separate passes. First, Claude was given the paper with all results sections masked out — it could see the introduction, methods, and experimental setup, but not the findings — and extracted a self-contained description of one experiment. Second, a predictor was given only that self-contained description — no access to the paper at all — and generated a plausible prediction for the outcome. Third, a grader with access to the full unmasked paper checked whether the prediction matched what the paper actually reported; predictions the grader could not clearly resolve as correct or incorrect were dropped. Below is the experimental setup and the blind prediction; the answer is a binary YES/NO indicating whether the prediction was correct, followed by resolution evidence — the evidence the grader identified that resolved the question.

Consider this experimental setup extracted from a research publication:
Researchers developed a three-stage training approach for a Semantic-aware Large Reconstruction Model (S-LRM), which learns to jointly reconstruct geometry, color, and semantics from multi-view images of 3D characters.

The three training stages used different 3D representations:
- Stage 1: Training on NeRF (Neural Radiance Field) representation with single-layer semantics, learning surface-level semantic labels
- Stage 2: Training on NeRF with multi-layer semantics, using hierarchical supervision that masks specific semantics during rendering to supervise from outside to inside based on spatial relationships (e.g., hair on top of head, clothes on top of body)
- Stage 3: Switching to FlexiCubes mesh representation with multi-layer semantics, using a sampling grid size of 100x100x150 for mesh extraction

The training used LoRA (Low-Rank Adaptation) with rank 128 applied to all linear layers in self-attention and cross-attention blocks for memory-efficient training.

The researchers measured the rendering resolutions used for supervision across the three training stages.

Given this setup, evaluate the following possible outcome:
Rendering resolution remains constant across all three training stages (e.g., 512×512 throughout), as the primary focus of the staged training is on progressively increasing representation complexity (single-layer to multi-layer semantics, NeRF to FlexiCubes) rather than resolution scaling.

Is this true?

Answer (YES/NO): NO